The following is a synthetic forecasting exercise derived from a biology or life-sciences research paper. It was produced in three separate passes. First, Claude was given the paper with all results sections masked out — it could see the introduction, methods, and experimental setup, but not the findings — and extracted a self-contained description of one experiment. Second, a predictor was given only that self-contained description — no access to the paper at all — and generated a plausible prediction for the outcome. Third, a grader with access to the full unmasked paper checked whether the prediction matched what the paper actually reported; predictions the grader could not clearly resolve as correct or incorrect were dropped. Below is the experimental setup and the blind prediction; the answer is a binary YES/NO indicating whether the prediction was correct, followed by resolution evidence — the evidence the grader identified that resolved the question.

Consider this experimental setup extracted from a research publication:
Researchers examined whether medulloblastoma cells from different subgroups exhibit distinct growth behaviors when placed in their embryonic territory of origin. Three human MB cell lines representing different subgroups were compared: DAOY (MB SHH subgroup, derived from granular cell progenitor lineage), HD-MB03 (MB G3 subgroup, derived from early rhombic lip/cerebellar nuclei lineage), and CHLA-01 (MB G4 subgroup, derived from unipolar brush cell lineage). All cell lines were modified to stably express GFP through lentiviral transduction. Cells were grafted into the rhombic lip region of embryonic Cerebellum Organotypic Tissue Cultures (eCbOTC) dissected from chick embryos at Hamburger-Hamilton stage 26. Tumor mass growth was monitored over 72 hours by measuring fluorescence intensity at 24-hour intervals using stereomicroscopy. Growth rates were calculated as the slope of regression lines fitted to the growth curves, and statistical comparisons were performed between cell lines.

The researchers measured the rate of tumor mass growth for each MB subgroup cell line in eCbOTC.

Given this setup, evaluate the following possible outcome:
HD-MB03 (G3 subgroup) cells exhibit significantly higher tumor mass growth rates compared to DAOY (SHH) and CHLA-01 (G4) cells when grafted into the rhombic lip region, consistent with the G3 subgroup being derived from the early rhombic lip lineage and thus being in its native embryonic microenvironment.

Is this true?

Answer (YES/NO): NO